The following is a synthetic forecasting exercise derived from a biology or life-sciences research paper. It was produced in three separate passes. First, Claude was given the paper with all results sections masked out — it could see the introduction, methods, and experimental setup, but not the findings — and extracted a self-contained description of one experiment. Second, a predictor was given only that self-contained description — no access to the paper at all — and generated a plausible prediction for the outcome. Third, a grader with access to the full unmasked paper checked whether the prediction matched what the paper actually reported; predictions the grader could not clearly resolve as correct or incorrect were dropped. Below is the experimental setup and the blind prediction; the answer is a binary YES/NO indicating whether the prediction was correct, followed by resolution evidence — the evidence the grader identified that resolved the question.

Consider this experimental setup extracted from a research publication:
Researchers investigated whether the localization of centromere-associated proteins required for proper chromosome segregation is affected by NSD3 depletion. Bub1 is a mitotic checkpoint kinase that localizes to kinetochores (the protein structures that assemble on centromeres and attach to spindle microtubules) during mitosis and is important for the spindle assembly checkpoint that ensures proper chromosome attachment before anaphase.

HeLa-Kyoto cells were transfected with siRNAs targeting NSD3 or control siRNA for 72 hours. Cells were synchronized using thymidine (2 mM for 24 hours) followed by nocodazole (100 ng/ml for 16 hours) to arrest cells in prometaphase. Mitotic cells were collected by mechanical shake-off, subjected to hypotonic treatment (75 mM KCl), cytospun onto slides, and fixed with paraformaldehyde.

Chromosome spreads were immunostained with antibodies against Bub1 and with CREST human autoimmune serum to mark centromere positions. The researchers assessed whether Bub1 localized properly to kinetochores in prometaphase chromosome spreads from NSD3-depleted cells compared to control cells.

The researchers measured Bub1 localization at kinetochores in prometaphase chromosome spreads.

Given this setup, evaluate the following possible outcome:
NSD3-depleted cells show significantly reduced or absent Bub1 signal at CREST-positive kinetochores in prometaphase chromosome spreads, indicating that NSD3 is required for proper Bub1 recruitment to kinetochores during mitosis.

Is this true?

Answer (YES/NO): NO